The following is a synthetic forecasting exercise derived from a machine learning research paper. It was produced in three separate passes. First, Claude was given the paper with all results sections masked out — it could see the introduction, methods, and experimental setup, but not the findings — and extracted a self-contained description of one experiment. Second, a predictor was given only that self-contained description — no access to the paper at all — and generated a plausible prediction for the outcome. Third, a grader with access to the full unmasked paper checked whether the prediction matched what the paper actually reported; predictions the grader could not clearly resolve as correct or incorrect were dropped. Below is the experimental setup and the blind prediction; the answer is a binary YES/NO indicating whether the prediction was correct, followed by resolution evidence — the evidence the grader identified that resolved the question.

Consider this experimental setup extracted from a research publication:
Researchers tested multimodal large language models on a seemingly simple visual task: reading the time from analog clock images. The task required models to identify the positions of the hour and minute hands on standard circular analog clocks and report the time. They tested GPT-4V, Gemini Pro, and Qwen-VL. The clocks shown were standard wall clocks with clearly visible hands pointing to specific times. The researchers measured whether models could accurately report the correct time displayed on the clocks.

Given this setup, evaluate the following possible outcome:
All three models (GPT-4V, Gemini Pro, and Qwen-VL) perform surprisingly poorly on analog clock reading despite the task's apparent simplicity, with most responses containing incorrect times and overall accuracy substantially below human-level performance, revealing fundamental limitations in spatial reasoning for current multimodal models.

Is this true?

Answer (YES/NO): YES